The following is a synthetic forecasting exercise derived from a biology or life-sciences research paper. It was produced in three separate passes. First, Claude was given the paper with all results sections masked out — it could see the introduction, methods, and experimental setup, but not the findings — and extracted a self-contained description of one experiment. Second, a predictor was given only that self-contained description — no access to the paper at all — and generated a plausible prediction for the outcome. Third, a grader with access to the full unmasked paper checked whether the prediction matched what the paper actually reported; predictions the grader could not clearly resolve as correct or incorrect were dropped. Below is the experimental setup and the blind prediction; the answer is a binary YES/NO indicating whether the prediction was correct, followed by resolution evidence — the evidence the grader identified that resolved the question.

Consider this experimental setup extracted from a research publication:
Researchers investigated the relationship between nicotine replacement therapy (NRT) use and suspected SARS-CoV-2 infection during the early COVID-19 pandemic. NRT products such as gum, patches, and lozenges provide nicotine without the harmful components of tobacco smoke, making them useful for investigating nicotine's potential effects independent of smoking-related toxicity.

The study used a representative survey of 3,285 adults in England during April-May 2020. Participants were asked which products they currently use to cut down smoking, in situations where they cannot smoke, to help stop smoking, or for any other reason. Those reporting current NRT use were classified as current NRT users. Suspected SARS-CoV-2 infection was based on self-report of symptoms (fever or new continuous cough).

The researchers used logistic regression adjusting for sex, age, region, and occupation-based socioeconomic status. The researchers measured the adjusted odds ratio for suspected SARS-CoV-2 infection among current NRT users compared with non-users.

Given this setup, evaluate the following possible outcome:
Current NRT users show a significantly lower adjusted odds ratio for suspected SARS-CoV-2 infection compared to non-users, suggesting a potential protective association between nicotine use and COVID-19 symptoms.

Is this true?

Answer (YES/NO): NO